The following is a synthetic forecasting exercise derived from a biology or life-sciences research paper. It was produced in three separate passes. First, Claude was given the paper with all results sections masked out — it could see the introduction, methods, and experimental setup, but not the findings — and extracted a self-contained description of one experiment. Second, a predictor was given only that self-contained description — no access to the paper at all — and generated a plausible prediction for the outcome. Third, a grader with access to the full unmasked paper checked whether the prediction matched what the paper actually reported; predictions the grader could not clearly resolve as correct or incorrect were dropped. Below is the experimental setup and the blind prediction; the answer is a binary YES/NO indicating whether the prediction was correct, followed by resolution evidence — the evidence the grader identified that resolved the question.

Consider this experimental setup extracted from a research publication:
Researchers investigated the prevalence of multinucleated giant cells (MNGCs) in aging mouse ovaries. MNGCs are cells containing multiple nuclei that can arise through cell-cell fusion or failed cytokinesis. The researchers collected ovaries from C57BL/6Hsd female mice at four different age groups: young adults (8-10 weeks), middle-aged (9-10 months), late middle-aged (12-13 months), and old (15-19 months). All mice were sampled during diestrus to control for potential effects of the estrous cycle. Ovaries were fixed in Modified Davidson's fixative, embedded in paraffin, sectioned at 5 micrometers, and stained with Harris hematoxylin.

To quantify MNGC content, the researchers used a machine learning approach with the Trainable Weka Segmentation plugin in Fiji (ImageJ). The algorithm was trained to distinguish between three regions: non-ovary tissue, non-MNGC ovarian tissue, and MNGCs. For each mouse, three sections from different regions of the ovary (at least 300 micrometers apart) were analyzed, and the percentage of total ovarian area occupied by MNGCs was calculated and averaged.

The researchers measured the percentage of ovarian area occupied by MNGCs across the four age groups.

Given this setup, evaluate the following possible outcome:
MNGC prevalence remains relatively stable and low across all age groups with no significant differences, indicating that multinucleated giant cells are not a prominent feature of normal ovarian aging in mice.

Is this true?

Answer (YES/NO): NO